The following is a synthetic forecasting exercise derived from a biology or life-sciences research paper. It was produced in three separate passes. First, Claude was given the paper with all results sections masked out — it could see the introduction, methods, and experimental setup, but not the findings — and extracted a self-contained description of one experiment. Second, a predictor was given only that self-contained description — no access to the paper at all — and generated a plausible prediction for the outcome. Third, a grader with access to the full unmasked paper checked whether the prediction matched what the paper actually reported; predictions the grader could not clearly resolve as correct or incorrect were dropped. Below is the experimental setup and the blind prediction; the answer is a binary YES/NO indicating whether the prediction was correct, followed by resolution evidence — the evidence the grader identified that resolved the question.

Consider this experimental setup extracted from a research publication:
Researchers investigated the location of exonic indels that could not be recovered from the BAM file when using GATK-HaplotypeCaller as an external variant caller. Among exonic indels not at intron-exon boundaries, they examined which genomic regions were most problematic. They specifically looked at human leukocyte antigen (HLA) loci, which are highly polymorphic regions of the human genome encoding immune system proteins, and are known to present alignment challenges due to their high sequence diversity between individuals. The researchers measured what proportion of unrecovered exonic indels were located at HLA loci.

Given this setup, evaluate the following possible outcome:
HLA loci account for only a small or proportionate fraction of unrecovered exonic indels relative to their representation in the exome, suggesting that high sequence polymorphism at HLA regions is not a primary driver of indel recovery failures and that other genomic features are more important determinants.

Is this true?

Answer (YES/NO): NO